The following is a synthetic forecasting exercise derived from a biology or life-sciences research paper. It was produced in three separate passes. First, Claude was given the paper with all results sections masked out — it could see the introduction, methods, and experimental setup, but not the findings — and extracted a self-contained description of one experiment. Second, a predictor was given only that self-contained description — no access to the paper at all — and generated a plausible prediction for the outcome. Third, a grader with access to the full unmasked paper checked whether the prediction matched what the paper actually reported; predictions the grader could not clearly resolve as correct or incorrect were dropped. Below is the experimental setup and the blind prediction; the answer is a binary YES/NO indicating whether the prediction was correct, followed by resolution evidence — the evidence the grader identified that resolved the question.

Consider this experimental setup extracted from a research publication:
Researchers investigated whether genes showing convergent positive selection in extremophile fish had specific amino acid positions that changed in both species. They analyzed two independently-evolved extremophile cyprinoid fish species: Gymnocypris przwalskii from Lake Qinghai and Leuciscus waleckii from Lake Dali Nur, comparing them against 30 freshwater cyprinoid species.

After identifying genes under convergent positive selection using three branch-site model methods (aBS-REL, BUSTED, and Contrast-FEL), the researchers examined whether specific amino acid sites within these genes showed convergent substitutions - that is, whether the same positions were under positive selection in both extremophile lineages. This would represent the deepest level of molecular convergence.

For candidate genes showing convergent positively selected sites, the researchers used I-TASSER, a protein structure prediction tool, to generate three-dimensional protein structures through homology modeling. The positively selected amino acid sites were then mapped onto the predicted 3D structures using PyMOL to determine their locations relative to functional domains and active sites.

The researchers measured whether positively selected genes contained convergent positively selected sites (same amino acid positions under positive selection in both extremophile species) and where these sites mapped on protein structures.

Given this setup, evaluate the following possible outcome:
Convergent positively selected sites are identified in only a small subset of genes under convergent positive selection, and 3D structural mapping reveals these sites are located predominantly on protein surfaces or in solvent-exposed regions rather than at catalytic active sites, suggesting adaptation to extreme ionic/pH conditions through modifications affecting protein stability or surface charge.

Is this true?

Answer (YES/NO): NO